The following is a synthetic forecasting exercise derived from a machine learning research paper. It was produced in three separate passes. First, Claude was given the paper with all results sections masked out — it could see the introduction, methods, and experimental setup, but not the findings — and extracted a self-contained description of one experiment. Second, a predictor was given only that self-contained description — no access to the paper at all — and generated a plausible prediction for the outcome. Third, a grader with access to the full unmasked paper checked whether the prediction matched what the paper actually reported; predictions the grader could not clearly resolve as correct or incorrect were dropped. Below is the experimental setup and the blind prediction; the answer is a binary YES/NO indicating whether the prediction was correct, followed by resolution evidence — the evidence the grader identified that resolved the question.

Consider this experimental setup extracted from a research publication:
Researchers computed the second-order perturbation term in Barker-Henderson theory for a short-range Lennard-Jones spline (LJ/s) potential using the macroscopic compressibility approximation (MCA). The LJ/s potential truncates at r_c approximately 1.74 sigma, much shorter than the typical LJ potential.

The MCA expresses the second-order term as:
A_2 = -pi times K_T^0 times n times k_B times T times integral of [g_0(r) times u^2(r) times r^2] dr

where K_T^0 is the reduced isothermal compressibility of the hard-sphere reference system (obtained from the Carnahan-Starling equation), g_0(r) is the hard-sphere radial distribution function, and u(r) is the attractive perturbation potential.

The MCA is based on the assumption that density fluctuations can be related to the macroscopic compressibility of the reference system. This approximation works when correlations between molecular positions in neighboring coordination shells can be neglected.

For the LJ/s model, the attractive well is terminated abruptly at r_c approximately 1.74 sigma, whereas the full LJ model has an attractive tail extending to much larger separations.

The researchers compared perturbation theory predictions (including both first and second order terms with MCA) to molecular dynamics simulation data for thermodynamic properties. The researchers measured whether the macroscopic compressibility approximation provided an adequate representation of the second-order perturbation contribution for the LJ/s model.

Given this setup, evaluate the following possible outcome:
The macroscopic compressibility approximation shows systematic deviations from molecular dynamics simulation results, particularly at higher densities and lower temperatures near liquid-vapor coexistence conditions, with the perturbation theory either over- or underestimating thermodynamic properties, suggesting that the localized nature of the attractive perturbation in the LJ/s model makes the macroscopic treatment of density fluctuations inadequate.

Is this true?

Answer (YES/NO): YES